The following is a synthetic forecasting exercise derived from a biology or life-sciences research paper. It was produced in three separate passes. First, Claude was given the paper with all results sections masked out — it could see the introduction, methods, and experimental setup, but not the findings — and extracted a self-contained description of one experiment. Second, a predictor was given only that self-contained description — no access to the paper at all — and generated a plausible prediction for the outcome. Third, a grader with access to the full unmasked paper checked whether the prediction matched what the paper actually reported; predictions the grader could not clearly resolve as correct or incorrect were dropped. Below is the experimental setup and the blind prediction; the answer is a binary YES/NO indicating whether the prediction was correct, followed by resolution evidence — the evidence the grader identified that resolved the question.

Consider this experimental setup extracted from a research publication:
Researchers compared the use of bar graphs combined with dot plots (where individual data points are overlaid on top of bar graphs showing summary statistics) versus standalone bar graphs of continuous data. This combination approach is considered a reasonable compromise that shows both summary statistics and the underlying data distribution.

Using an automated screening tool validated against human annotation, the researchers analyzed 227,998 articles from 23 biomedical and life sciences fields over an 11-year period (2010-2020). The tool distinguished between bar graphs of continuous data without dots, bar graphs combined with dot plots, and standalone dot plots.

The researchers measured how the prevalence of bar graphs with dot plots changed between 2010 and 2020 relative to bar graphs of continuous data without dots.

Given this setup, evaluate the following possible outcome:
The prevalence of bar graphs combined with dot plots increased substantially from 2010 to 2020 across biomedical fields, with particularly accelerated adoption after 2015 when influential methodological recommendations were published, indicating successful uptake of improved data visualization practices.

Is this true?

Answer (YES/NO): NO